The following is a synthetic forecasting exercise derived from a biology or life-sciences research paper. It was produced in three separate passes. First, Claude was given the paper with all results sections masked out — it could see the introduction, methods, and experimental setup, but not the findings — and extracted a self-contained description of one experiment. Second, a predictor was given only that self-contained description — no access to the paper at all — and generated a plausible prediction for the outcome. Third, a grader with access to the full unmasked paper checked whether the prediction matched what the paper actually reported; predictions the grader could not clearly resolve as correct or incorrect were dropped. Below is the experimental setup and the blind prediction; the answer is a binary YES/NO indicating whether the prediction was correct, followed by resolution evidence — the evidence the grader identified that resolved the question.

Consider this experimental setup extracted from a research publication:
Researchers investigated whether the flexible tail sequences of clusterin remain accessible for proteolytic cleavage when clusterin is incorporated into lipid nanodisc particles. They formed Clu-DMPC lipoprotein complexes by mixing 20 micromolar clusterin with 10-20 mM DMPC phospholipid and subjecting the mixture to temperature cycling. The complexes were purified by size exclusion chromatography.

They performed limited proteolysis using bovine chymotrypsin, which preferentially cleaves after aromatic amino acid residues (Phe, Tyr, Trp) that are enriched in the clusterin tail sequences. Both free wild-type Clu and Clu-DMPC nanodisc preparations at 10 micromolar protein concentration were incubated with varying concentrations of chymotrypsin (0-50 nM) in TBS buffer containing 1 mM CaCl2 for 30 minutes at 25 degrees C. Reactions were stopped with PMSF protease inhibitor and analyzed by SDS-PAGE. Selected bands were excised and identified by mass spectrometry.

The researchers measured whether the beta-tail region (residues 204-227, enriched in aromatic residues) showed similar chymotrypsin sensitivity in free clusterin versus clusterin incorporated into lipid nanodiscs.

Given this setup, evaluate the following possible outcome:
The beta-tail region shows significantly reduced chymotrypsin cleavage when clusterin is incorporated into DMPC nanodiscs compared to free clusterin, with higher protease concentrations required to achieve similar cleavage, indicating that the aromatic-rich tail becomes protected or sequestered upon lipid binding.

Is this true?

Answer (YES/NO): NO